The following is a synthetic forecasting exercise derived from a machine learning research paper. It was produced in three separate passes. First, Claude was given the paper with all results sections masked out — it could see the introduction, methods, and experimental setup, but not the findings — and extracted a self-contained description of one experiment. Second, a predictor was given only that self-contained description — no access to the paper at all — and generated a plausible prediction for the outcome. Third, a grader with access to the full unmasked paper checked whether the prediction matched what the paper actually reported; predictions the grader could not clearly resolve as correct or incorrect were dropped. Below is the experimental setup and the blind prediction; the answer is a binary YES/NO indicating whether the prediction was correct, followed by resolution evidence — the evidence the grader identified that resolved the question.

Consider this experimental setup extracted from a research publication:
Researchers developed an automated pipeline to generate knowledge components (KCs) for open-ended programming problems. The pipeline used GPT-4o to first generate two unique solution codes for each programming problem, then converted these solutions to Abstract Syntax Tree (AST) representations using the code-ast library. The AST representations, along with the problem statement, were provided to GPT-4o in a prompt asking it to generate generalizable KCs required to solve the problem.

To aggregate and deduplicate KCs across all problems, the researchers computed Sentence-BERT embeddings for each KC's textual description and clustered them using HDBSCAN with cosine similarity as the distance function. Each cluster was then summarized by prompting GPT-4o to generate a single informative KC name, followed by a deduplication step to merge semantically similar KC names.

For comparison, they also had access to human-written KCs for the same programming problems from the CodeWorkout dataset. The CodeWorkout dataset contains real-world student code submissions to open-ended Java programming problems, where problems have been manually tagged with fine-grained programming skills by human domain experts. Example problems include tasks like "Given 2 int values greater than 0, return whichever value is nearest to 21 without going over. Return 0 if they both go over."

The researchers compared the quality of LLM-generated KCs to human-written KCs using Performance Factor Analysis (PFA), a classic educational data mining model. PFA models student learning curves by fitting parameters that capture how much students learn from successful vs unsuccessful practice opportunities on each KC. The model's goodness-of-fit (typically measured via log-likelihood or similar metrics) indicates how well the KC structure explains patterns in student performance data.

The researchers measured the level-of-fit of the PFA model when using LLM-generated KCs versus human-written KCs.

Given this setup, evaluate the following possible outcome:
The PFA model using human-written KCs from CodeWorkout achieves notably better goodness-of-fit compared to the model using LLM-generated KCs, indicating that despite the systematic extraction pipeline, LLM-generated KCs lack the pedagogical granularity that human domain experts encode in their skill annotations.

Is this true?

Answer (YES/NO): NO